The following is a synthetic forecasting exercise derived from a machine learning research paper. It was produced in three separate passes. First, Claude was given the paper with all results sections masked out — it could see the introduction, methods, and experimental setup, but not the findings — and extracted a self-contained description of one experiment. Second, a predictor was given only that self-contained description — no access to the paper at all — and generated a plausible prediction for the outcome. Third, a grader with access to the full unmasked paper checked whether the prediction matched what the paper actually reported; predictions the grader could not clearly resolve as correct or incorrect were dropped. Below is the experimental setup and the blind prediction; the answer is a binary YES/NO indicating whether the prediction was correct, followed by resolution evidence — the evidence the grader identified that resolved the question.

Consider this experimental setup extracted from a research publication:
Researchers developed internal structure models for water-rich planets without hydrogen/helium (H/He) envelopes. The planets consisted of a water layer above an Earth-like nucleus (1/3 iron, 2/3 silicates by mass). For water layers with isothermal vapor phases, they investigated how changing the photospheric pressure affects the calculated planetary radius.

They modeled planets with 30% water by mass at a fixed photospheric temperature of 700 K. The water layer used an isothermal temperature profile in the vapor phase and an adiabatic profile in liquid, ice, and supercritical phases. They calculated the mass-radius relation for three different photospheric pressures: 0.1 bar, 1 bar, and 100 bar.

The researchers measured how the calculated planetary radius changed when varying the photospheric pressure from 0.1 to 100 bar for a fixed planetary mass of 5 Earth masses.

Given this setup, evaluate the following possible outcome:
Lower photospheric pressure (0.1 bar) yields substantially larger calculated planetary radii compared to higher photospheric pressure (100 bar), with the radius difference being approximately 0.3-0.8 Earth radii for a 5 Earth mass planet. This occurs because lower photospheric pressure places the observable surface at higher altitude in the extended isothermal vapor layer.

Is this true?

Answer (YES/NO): NO